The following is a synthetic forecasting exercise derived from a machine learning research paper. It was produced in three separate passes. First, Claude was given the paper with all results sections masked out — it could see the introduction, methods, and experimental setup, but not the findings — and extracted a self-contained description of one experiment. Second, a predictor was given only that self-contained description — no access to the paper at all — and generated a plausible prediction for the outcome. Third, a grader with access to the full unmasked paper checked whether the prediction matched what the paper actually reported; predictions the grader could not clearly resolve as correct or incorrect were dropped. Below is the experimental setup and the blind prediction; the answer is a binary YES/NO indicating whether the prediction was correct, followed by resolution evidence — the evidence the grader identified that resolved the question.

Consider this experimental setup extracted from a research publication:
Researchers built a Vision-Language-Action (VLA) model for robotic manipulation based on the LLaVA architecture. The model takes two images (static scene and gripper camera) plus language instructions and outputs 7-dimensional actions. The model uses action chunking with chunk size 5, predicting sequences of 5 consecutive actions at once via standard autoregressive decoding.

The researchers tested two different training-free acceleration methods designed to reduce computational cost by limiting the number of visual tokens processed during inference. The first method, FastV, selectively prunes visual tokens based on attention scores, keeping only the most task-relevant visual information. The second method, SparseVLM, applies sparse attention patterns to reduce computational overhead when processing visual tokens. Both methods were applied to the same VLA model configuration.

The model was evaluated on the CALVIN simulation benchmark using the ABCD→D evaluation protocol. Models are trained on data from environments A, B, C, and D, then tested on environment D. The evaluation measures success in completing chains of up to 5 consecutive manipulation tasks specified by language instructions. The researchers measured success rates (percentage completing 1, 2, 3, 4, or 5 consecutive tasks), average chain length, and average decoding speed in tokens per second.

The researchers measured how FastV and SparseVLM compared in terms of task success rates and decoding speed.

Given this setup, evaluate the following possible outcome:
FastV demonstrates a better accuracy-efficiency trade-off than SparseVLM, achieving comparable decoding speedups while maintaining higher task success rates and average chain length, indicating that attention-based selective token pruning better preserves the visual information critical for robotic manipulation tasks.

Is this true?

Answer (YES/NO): NO